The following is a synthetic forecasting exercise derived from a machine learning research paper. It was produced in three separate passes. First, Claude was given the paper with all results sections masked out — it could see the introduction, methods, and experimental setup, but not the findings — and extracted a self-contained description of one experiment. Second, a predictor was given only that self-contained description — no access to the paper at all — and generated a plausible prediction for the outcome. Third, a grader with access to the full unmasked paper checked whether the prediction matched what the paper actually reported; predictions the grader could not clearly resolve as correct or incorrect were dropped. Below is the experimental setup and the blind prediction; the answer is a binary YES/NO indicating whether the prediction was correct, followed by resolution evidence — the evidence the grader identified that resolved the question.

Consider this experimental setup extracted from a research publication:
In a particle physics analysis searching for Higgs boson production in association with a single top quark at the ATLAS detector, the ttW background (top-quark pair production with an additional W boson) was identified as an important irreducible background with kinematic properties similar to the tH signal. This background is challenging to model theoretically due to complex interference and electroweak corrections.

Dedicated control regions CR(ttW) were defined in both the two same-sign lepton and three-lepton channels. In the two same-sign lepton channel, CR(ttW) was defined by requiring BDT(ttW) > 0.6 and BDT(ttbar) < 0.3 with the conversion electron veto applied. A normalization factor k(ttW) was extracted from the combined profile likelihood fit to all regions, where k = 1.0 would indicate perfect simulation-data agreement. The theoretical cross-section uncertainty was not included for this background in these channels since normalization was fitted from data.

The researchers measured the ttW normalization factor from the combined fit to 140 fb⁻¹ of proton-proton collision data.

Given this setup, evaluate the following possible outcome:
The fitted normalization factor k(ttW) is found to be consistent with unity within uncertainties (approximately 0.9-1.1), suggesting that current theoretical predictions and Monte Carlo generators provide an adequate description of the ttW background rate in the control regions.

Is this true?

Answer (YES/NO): YES